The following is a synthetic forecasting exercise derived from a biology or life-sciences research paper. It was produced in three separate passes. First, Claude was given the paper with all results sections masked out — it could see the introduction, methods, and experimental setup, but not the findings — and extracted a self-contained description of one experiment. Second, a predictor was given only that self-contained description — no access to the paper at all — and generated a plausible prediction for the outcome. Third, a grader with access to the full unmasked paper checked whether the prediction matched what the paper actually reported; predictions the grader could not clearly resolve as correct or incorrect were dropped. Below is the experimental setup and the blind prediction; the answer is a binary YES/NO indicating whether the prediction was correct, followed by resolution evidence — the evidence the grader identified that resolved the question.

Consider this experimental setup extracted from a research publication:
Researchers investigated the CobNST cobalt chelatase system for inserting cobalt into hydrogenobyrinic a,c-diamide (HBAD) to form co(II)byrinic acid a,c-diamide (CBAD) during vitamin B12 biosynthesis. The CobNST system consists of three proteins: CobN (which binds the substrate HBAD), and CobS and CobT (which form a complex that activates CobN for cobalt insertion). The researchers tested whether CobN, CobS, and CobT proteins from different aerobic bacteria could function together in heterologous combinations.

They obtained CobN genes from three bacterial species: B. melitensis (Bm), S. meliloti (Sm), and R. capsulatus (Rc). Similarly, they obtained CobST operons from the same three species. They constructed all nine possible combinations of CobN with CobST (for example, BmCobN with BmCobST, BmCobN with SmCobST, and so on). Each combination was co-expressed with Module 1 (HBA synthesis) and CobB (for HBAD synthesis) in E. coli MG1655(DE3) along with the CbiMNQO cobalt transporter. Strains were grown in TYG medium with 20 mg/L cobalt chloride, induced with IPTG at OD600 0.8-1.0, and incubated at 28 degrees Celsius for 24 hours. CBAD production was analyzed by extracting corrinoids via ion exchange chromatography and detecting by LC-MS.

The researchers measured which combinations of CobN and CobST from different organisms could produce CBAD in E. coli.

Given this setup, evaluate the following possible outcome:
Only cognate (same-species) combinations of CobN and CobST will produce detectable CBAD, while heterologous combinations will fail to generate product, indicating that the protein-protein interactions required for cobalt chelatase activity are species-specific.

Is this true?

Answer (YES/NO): NO